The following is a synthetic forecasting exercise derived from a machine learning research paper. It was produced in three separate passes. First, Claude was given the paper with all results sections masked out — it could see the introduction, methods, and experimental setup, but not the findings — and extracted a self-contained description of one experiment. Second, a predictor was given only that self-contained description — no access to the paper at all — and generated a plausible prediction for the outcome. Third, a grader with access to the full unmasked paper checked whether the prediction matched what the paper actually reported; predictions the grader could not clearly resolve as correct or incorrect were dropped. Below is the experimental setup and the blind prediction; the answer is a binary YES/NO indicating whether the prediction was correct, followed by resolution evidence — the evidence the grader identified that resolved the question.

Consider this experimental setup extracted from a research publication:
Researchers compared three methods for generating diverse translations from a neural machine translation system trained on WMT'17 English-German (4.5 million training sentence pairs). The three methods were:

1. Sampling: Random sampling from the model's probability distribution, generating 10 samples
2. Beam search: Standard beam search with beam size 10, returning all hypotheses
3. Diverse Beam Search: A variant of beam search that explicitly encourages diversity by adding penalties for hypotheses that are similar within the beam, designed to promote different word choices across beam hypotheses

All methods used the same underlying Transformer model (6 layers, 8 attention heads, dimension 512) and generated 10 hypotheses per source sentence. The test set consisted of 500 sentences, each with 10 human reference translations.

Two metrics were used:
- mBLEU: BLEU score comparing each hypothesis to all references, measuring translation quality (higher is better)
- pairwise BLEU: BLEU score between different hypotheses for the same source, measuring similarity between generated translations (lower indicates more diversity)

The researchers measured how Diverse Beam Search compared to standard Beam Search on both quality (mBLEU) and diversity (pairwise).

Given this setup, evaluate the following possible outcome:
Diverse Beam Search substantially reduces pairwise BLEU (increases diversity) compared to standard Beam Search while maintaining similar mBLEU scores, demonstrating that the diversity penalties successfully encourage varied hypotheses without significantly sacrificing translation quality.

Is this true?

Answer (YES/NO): NO